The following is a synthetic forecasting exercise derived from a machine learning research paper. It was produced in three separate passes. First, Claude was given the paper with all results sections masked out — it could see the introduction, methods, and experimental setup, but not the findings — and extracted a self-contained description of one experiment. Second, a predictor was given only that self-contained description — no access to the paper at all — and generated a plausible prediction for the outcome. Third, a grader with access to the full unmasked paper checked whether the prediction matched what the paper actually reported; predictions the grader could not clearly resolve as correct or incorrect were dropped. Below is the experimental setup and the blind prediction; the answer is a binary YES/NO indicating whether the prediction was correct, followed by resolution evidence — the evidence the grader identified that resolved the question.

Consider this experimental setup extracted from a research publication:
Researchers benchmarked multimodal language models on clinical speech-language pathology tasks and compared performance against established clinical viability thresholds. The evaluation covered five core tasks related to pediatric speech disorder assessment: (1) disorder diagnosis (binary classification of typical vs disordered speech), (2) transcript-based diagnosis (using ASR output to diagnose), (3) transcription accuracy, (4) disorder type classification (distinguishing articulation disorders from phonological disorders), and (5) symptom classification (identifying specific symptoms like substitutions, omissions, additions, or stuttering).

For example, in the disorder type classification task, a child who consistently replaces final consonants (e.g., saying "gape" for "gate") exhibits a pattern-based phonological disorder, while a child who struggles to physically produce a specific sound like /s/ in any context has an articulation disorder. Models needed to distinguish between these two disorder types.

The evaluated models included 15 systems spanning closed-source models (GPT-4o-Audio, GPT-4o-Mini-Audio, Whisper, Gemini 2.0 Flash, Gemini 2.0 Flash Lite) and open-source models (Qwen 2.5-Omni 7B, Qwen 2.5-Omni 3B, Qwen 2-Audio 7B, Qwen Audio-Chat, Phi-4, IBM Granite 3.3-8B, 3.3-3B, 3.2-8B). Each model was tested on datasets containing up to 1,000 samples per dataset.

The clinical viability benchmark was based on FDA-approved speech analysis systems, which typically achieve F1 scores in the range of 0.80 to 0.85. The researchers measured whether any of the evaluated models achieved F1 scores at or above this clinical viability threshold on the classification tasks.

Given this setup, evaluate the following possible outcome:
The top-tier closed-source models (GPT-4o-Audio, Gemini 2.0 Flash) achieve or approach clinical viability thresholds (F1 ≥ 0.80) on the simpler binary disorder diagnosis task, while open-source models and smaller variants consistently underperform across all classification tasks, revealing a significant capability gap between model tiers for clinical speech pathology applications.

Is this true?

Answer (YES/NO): NO